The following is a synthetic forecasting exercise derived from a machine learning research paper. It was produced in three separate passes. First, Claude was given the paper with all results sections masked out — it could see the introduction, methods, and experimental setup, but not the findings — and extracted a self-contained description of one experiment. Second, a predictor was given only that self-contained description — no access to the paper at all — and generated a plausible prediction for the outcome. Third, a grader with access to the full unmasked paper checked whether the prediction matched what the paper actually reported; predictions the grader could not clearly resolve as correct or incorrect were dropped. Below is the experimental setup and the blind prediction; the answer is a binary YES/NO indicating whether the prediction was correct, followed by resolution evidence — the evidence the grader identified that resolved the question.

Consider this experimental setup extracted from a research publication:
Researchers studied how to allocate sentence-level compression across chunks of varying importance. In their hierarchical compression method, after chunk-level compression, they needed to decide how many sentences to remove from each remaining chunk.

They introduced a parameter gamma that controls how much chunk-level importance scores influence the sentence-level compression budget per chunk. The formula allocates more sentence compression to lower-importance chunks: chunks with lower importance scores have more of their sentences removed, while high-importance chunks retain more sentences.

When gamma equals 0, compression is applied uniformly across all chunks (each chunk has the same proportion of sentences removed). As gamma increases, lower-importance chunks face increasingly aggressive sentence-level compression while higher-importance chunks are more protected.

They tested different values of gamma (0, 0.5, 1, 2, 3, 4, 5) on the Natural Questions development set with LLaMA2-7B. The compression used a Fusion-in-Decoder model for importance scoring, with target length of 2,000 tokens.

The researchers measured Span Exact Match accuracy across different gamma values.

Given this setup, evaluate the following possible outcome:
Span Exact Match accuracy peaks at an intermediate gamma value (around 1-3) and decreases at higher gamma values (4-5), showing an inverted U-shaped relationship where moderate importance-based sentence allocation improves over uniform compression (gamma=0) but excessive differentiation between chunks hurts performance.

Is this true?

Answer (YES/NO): YES